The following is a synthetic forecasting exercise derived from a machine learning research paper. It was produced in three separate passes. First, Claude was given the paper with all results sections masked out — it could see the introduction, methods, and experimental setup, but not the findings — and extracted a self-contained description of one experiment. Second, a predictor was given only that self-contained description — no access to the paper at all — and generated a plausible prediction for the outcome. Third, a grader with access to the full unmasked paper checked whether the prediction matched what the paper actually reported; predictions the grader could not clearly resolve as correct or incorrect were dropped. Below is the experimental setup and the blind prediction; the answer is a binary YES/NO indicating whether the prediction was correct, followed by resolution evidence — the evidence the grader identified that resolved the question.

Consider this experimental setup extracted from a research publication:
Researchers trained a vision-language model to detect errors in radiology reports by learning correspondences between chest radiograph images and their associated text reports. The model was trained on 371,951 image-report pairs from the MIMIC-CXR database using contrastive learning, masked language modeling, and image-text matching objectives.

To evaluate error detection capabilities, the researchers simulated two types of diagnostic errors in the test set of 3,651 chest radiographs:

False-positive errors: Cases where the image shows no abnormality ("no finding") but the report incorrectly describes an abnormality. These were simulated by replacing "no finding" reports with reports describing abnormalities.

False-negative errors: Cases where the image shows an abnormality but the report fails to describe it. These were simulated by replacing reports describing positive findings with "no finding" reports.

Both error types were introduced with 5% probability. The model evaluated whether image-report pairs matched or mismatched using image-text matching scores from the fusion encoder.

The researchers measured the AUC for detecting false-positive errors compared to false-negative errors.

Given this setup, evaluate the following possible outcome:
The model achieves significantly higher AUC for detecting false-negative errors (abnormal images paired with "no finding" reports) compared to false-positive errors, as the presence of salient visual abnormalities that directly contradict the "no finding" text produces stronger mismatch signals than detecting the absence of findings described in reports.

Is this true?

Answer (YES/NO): NO